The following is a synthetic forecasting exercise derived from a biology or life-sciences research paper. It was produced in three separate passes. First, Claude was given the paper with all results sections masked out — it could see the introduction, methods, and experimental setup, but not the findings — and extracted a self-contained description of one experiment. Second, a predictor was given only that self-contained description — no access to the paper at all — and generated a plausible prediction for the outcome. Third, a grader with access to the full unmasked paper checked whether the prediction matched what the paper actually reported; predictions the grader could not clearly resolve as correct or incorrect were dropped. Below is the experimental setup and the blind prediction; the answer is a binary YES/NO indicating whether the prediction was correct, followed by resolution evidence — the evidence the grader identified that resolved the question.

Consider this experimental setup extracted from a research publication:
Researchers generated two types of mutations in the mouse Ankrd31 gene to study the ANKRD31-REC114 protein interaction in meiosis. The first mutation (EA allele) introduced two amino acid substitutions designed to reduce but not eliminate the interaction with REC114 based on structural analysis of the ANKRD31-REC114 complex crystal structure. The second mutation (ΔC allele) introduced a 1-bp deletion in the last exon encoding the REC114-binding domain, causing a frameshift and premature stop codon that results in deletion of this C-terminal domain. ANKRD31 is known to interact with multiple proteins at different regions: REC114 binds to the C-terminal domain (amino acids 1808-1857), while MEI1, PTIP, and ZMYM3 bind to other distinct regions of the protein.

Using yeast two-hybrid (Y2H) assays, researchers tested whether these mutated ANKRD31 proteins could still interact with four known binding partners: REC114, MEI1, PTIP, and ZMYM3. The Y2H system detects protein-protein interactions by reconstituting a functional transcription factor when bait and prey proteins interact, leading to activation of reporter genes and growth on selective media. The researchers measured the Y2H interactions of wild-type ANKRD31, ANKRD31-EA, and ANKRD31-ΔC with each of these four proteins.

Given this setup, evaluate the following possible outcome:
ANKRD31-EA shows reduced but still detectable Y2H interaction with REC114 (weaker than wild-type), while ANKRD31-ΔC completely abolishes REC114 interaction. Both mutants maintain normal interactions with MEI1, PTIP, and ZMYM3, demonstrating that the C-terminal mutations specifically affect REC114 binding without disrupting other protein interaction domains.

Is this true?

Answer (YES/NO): YES